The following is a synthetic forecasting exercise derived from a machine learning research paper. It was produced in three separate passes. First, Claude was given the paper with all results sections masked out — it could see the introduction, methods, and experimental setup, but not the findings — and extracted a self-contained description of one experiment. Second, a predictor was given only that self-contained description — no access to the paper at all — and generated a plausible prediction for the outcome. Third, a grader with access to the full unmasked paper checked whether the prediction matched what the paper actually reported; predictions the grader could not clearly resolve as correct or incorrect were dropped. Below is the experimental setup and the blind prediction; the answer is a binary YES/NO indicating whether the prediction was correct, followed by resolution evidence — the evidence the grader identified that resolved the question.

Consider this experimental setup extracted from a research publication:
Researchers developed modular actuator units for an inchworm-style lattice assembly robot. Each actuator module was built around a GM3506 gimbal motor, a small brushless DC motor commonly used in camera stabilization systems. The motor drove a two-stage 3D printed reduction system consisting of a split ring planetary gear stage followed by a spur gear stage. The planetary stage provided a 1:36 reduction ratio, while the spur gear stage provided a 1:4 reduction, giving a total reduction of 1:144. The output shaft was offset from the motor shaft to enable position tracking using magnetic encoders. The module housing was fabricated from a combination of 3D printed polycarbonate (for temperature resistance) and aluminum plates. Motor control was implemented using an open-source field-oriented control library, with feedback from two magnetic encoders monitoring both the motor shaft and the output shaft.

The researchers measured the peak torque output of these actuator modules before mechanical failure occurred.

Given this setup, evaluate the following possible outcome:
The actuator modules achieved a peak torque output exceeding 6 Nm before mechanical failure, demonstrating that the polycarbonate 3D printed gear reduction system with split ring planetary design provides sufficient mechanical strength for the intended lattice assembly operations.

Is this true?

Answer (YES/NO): YES